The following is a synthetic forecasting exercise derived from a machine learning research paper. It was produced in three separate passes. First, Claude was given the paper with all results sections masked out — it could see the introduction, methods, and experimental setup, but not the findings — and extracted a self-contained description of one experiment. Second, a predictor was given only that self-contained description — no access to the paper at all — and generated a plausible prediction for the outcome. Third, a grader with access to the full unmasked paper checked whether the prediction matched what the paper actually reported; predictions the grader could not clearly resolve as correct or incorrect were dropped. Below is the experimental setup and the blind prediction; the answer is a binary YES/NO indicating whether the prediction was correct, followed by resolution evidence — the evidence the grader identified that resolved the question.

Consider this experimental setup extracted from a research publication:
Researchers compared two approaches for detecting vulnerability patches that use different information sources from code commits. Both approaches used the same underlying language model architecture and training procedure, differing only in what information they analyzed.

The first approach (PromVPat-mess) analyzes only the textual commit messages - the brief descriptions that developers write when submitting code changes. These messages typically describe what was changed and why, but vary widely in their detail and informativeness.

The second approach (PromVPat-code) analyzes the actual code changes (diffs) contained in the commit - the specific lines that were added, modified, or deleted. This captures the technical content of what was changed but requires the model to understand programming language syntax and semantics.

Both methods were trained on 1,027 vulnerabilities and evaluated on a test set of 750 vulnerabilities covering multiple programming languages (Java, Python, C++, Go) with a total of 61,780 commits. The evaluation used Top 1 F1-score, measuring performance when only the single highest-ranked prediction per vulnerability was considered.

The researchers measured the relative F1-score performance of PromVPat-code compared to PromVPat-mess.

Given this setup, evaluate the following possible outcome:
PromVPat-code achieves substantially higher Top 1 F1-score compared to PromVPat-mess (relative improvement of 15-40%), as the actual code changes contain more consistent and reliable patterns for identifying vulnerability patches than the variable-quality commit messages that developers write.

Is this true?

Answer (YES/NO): NO